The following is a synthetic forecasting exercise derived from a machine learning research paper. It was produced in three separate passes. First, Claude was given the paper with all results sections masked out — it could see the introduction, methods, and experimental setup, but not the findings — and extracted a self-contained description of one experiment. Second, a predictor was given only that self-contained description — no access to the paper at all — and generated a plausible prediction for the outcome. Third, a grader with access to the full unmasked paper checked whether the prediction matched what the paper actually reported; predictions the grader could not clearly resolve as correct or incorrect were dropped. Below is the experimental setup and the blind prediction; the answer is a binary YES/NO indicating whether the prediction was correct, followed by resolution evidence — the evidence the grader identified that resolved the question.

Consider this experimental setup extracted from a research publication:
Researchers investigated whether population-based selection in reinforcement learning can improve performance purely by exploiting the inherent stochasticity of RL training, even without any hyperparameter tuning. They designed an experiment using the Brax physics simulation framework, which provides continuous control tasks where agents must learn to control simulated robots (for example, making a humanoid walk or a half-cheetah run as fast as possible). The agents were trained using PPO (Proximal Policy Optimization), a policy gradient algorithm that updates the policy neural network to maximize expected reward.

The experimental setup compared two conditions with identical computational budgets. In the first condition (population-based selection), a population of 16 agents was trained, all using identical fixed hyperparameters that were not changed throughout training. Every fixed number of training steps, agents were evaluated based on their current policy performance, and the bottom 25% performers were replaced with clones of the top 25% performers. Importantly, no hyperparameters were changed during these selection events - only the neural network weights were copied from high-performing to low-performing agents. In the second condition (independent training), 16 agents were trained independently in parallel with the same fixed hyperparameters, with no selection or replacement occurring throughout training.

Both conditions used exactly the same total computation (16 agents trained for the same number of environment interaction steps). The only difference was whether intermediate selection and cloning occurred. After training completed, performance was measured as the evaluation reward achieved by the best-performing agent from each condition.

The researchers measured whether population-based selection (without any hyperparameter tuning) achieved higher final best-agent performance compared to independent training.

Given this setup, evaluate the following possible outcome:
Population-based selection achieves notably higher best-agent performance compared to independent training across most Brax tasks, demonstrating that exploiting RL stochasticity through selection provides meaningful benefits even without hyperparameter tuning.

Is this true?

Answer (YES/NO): NO